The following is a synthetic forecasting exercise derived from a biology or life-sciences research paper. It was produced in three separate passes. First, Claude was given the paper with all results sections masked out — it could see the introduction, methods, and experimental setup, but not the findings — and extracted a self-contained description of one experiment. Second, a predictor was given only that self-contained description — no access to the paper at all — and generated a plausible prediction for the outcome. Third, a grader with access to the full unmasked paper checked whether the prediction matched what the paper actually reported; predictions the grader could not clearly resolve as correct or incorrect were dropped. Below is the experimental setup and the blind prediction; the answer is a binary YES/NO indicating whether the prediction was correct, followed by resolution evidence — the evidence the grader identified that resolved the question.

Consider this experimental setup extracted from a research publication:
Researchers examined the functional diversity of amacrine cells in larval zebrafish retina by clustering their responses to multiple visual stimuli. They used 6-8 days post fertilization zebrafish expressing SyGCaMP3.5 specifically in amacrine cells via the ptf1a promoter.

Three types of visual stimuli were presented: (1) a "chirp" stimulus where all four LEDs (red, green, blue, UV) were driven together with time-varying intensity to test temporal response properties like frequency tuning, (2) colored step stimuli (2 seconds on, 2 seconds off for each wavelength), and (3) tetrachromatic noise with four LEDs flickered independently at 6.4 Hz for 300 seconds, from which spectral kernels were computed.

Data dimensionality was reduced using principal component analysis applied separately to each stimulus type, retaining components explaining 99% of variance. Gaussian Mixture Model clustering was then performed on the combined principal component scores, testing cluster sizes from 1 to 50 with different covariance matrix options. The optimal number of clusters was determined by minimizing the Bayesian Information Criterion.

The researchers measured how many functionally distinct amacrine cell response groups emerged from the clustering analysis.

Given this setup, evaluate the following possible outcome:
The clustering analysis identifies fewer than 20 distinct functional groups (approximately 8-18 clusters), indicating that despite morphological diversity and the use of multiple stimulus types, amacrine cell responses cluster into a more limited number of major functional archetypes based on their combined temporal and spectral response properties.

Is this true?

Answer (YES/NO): NO